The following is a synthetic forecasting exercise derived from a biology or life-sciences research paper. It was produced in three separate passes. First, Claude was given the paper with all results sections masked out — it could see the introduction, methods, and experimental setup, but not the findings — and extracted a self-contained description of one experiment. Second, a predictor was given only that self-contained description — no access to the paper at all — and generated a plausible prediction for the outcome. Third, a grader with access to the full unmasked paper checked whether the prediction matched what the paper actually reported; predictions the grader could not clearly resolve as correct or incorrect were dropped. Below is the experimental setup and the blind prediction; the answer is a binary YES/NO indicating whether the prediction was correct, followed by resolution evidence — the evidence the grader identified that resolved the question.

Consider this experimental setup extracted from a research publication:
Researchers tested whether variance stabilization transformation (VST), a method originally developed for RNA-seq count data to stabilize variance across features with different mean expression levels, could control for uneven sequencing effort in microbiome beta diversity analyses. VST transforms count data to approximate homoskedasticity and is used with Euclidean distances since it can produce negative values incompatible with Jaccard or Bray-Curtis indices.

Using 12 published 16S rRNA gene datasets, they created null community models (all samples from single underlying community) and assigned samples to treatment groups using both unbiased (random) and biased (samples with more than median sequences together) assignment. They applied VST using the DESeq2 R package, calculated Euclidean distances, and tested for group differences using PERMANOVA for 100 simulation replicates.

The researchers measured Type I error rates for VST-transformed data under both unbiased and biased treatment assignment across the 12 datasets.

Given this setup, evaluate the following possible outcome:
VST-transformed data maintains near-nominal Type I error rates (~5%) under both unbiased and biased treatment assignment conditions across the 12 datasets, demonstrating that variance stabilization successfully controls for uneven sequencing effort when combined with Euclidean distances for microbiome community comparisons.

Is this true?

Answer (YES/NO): NO